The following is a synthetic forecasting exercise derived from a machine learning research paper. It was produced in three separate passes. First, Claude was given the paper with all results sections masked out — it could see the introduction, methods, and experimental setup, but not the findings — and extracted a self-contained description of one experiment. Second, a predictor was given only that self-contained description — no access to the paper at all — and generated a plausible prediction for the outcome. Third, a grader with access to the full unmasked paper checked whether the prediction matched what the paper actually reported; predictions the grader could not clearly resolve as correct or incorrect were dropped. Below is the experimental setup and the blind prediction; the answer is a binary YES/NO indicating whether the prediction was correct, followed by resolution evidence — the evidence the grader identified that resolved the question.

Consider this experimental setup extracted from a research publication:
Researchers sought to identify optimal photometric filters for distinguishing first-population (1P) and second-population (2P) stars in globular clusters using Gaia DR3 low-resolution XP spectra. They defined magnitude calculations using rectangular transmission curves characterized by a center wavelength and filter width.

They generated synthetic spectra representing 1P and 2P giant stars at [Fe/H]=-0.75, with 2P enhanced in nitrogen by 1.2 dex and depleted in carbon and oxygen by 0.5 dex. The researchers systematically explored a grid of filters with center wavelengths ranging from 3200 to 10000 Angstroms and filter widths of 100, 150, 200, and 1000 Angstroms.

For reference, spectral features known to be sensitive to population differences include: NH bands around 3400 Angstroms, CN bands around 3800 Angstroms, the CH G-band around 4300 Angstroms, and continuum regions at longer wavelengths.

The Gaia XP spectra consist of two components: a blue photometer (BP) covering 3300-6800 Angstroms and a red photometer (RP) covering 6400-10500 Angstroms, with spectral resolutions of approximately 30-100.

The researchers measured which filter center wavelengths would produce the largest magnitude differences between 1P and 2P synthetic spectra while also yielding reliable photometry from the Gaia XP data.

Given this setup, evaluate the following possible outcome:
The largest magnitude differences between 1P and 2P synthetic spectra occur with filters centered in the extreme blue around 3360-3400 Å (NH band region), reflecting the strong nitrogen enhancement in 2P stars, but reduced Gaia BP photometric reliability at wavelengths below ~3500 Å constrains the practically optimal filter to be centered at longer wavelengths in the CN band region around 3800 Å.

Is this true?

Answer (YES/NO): NO